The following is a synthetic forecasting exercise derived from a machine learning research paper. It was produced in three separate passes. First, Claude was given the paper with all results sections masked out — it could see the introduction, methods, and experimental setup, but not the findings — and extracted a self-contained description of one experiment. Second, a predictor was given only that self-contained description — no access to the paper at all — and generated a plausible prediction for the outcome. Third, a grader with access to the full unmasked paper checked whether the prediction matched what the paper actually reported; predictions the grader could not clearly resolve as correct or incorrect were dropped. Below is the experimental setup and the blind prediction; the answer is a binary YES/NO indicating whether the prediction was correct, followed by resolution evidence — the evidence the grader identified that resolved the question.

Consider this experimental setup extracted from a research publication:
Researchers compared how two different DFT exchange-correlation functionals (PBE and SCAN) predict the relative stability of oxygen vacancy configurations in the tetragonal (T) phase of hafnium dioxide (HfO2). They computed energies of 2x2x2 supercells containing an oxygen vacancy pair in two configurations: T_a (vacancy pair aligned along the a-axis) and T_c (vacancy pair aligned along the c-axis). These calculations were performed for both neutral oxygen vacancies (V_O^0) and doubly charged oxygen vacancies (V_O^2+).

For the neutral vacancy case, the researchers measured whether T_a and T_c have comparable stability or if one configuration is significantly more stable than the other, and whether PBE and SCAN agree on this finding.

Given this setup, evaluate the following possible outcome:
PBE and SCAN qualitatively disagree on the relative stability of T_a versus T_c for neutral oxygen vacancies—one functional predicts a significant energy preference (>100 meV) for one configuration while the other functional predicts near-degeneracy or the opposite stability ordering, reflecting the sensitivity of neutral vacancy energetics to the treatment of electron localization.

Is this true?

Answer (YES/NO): NO